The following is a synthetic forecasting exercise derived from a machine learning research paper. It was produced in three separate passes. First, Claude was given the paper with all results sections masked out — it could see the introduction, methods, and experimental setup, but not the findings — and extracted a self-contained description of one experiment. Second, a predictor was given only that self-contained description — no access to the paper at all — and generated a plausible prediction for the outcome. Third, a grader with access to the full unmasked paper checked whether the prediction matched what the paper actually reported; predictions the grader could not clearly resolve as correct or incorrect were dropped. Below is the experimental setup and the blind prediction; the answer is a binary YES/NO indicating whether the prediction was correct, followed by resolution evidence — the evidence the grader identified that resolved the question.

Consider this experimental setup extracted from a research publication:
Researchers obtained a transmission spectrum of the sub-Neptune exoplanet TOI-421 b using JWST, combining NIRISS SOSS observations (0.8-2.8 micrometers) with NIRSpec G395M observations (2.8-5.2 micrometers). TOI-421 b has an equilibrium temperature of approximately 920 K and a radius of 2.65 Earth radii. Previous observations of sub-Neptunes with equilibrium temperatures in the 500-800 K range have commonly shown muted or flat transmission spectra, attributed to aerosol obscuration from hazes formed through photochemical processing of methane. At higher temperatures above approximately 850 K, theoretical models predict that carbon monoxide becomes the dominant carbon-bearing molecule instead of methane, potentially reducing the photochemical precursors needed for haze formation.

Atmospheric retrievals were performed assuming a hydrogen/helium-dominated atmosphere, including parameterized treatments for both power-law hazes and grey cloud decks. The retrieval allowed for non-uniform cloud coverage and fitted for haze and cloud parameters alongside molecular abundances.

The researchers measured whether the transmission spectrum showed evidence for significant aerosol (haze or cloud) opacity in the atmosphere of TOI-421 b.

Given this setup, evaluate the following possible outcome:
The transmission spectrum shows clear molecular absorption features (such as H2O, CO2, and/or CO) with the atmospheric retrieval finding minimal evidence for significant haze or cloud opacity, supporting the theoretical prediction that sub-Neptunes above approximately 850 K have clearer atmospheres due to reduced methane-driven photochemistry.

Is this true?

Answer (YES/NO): YES